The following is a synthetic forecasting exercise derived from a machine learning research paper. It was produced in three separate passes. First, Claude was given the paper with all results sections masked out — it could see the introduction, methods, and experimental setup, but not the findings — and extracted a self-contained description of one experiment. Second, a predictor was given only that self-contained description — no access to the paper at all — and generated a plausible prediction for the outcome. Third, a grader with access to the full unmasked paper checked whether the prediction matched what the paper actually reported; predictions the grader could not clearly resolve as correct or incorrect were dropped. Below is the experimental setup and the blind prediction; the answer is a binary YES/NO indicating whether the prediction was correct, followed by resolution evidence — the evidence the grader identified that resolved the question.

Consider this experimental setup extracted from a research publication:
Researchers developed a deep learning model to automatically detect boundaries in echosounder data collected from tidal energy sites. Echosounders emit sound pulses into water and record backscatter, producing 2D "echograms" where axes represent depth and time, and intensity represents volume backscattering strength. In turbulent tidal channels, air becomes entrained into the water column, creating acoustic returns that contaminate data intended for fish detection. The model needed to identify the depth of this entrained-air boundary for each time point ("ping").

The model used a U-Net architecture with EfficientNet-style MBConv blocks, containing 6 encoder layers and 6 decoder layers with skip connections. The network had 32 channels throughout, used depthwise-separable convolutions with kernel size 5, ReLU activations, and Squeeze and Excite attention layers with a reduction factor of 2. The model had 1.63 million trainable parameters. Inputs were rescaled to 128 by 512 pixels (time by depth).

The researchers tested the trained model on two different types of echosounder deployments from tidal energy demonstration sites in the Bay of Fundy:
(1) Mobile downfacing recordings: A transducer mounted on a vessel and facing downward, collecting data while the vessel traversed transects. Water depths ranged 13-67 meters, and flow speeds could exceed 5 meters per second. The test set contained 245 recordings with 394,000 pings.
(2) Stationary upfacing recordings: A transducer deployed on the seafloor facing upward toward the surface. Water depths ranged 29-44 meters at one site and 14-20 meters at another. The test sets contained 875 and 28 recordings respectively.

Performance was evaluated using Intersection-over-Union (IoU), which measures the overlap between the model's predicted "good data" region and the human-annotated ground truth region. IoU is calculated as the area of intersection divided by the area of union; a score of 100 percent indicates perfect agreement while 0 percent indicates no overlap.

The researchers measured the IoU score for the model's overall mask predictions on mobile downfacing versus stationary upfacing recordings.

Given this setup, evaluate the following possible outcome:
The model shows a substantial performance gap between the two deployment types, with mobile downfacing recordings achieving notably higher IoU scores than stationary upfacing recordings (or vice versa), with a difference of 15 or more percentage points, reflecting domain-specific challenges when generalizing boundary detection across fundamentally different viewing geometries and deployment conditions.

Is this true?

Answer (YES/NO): NO